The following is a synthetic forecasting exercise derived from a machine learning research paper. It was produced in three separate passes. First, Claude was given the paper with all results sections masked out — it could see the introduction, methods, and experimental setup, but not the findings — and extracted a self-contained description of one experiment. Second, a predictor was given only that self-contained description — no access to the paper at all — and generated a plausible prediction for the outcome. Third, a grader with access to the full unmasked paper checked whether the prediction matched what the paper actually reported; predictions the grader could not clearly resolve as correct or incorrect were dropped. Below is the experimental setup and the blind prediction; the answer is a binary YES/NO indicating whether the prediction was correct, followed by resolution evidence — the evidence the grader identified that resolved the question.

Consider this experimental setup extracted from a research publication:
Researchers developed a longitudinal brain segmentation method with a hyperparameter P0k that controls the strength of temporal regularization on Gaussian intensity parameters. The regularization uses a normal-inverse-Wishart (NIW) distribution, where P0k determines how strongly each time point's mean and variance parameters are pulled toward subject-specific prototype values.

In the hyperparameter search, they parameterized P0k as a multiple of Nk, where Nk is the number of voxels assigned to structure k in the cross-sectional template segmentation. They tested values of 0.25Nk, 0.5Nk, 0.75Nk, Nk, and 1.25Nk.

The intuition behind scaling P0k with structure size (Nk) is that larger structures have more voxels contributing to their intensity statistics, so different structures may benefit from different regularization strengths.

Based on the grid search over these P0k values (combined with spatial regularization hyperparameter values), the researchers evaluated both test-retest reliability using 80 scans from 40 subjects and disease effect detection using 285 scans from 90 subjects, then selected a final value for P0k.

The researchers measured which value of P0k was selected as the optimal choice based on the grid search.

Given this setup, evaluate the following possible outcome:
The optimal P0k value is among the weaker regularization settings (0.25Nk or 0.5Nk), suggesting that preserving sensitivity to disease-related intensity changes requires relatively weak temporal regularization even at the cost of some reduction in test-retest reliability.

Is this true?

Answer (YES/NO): YES